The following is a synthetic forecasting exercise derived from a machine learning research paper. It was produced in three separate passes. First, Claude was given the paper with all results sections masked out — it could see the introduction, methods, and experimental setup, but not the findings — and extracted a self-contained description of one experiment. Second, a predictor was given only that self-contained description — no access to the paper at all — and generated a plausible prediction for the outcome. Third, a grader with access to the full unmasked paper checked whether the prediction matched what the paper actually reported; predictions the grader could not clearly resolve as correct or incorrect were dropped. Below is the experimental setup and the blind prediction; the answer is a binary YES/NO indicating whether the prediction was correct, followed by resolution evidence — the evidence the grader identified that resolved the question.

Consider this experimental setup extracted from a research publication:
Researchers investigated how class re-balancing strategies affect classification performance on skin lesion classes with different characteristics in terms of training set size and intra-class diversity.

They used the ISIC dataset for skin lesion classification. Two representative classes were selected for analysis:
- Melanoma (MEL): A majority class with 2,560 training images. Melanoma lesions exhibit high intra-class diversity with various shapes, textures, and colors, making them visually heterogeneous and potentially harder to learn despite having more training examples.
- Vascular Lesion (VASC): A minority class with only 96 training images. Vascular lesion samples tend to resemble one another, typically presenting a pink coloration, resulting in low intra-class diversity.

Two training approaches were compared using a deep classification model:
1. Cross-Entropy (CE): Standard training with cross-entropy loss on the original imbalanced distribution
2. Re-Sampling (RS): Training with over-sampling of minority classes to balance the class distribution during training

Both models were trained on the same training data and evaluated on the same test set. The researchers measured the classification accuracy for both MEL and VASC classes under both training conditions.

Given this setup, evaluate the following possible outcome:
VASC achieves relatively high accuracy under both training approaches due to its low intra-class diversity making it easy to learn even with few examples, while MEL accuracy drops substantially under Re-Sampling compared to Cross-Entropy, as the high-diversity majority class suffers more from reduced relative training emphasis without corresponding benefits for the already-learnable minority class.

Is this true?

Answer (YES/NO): YES